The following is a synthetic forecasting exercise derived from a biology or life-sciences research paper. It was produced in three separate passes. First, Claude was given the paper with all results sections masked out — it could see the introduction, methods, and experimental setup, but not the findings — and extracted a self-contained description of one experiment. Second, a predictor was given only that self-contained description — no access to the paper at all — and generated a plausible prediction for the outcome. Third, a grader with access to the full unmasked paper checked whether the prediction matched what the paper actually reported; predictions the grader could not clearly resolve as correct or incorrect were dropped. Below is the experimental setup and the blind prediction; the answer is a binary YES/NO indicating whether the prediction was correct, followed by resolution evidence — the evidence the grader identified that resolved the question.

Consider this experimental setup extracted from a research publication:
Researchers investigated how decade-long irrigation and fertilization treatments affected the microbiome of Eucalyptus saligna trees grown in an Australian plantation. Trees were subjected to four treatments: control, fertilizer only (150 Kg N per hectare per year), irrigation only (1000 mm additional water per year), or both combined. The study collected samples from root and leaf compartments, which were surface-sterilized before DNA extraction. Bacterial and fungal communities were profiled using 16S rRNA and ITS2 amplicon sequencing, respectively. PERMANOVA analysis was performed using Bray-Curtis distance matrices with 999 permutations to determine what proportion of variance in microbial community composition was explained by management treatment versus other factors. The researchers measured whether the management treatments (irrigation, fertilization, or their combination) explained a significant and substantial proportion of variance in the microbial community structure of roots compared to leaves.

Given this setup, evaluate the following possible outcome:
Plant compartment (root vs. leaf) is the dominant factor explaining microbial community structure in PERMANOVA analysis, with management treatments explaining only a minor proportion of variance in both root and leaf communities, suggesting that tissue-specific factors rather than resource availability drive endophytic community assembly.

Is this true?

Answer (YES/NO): NO